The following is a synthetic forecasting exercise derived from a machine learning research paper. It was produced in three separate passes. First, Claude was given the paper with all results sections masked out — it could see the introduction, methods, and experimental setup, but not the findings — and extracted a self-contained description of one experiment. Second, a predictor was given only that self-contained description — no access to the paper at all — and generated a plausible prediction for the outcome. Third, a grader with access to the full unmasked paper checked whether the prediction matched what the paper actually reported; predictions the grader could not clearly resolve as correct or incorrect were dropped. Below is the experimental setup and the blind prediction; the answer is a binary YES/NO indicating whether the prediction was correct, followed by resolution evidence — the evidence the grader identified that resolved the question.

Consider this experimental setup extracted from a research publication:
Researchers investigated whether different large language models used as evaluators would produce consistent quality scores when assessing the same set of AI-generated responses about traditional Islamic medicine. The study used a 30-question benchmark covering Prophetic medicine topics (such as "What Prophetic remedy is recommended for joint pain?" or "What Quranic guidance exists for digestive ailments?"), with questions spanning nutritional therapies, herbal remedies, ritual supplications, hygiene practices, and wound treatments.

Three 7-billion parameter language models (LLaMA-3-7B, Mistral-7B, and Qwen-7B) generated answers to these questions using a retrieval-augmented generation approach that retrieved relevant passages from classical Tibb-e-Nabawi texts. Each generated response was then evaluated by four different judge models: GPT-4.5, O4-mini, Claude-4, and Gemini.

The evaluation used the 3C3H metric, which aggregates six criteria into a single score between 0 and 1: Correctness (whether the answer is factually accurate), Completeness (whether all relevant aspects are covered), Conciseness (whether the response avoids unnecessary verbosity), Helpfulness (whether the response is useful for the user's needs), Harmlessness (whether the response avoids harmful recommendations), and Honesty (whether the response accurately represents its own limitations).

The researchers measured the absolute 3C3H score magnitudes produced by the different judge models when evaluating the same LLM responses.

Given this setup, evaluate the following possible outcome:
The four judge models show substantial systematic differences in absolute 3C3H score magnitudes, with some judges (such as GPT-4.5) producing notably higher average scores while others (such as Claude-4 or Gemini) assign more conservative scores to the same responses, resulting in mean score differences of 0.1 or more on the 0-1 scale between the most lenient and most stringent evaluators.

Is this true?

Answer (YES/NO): NO